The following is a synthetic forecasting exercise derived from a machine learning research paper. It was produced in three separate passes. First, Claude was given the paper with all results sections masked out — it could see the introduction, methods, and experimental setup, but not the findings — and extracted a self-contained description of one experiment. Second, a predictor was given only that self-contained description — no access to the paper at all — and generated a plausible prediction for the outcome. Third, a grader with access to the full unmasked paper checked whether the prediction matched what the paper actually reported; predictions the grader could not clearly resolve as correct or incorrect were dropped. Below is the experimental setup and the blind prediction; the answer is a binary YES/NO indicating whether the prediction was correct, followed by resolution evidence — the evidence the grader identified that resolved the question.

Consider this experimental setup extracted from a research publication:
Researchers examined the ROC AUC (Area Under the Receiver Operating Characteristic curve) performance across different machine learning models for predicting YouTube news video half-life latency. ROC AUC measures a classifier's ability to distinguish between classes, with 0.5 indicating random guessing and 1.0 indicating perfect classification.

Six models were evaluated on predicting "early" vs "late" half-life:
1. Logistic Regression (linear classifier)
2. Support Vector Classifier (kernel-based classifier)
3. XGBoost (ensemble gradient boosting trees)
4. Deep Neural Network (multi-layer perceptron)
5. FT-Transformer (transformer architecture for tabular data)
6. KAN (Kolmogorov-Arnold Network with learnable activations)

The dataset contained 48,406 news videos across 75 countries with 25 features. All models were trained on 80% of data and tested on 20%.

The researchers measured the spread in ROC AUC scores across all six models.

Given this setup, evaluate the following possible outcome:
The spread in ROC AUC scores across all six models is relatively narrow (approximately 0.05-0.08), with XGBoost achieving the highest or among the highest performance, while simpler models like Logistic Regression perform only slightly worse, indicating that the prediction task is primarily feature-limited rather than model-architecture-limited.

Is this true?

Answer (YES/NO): NO